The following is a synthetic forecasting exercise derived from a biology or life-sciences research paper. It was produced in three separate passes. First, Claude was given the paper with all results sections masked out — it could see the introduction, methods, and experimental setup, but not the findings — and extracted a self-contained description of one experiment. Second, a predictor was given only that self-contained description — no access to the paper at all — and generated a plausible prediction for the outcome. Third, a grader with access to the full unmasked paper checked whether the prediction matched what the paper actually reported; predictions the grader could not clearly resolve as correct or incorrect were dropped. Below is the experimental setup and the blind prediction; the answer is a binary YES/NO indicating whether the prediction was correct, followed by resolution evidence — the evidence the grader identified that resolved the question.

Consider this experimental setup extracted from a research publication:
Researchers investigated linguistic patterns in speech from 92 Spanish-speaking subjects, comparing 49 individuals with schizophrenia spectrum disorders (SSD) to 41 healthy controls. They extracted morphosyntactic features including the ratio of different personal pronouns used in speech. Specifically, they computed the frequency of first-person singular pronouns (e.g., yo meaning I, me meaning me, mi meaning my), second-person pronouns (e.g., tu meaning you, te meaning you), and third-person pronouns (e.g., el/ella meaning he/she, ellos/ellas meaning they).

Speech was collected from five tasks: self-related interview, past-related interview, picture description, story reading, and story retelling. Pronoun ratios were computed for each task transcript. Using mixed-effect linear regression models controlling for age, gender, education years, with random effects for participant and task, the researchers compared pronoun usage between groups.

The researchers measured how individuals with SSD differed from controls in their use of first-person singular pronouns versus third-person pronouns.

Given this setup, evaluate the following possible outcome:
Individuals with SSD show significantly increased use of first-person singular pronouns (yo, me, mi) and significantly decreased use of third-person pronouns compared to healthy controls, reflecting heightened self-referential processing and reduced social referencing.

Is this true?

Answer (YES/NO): YES